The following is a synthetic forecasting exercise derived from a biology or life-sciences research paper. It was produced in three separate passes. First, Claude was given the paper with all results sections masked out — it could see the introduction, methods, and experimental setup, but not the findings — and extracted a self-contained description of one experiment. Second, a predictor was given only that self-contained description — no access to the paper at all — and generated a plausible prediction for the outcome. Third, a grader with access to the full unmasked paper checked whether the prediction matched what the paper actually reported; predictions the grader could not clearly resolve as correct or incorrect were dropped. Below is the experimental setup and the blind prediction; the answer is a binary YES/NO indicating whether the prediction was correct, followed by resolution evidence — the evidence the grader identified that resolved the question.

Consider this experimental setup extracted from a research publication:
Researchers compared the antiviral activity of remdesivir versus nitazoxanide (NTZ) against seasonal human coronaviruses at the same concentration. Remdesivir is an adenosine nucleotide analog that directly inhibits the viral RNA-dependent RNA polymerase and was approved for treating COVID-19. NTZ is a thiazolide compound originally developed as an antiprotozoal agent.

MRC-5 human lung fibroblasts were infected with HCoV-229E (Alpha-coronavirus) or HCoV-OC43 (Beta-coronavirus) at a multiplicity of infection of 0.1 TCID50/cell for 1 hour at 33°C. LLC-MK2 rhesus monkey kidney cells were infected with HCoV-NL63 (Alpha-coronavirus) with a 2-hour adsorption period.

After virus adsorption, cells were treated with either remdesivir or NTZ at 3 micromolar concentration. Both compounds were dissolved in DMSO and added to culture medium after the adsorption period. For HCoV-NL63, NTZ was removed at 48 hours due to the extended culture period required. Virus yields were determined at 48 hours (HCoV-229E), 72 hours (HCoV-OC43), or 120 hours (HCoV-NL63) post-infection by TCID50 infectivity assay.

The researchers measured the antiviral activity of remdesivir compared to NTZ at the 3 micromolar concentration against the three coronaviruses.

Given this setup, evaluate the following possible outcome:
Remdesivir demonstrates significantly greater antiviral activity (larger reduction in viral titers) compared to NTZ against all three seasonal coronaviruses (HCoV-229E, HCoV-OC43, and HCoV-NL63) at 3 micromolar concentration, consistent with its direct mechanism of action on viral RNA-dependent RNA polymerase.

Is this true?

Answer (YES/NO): NO